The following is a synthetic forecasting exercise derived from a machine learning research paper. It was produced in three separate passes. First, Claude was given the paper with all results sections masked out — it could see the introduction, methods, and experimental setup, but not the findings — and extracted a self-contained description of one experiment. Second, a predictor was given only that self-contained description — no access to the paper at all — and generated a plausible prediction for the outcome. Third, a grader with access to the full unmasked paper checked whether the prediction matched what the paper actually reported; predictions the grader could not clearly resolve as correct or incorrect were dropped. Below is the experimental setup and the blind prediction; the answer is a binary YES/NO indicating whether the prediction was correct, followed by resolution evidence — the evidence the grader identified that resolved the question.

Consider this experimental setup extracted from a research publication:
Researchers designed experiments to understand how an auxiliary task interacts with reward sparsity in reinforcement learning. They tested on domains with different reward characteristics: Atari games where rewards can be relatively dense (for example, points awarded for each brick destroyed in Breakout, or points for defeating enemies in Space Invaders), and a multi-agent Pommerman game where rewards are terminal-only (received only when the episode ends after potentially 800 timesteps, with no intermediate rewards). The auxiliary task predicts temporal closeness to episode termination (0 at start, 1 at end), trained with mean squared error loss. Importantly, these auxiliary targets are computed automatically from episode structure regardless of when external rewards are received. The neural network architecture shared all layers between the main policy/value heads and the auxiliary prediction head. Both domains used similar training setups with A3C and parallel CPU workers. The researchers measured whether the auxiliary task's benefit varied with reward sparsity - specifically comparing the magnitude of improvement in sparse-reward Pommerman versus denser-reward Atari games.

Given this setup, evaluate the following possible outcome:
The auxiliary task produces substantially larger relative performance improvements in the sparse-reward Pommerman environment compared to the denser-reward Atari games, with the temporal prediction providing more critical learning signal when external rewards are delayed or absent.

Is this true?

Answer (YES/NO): YES